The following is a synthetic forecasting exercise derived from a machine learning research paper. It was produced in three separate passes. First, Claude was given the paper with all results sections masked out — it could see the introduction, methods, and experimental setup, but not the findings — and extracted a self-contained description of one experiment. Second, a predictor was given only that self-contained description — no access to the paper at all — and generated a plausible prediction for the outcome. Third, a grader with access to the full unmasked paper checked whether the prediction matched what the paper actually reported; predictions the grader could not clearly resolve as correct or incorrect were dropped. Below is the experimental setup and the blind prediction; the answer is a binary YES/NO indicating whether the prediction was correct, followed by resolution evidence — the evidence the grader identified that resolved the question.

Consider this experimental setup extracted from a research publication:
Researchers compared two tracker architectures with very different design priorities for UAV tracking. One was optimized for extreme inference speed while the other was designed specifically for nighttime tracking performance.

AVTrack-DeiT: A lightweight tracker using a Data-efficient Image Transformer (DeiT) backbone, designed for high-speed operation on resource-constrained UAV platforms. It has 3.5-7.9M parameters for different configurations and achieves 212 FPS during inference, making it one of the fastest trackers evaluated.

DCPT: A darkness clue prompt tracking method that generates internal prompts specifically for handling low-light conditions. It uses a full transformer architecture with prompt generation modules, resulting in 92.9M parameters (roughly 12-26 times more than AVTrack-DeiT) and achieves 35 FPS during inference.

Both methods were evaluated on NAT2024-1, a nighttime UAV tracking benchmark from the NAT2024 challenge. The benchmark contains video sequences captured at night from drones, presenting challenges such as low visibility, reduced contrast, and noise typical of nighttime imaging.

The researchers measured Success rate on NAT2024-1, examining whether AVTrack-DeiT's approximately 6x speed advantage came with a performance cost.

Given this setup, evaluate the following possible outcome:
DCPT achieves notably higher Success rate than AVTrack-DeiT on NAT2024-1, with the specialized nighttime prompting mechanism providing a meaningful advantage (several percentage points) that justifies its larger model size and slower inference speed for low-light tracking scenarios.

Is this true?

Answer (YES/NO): YES